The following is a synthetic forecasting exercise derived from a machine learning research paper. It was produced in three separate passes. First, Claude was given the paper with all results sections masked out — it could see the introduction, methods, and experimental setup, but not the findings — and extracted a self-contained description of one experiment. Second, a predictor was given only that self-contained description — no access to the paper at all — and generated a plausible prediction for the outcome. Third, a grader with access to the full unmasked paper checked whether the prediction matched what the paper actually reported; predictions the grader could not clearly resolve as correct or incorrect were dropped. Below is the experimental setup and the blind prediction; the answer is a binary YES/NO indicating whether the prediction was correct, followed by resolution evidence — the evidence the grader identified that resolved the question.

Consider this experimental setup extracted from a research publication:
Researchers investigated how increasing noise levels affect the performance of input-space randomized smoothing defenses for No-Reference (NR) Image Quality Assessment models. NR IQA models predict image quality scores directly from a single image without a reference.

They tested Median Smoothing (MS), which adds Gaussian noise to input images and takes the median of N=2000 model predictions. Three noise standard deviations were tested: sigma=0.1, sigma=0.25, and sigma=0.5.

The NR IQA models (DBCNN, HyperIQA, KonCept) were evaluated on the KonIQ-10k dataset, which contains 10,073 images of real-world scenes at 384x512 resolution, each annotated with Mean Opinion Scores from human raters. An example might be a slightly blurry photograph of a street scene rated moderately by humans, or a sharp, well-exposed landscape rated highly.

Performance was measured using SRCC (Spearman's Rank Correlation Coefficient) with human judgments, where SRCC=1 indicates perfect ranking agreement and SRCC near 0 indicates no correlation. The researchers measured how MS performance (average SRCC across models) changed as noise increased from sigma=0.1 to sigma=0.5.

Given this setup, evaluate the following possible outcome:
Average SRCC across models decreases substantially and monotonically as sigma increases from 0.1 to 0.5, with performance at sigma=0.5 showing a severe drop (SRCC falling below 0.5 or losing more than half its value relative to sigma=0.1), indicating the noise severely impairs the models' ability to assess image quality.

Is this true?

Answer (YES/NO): YES